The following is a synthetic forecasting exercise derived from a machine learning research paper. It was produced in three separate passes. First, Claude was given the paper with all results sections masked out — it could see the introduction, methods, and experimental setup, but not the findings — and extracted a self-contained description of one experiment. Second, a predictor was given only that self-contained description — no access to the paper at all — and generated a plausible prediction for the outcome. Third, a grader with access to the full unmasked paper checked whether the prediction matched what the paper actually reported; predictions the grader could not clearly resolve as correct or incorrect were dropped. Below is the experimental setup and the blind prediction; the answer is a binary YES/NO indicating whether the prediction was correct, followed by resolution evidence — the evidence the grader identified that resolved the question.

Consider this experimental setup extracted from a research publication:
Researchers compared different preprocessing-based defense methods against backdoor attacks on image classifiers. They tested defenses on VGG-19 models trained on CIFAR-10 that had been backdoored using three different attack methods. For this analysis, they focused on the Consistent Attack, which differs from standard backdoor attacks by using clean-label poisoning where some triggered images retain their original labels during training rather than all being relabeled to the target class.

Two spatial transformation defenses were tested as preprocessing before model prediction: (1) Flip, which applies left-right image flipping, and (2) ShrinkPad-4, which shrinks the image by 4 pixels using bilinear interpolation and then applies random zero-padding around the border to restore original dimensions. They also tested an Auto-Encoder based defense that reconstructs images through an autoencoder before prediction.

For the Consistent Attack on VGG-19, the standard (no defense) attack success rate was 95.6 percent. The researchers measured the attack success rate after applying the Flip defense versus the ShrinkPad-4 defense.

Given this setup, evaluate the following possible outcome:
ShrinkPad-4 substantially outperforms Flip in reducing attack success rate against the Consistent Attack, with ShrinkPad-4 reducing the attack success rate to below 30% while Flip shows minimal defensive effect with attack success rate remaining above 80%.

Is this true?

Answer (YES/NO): YES